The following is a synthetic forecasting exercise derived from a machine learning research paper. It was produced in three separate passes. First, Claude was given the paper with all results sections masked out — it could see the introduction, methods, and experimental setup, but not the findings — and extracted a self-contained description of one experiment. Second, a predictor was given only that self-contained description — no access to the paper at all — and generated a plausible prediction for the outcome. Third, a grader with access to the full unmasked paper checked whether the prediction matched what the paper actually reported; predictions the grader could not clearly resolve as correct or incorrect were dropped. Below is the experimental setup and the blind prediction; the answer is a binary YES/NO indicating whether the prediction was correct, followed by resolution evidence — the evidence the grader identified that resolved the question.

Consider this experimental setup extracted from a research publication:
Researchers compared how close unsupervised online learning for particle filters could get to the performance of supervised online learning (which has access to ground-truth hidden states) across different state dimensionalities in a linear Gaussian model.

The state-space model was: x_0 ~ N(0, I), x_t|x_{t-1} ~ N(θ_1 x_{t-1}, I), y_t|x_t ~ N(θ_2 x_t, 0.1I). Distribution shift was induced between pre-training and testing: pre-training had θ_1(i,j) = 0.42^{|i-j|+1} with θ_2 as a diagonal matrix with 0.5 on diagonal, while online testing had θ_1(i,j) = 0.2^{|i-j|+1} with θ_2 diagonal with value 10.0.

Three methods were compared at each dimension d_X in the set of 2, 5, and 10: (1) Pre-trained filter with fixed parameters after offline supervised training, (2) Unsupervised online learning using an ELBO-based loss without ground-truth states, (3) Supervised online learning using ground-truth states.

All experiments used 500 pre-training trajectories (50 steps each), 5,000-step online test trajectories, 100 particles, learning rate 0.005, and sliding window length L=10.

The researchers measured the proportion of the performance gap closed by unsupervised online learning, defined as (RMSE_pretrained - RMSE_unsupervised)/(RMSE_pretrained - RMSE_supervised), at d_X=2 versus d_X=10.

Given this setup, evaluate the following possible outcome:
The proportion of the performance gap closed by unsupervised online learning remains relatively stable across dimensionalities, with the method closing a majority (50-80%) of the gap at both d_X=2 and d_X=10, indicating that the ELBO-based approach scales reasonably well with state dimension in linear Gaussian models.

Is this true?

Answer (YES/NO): NO